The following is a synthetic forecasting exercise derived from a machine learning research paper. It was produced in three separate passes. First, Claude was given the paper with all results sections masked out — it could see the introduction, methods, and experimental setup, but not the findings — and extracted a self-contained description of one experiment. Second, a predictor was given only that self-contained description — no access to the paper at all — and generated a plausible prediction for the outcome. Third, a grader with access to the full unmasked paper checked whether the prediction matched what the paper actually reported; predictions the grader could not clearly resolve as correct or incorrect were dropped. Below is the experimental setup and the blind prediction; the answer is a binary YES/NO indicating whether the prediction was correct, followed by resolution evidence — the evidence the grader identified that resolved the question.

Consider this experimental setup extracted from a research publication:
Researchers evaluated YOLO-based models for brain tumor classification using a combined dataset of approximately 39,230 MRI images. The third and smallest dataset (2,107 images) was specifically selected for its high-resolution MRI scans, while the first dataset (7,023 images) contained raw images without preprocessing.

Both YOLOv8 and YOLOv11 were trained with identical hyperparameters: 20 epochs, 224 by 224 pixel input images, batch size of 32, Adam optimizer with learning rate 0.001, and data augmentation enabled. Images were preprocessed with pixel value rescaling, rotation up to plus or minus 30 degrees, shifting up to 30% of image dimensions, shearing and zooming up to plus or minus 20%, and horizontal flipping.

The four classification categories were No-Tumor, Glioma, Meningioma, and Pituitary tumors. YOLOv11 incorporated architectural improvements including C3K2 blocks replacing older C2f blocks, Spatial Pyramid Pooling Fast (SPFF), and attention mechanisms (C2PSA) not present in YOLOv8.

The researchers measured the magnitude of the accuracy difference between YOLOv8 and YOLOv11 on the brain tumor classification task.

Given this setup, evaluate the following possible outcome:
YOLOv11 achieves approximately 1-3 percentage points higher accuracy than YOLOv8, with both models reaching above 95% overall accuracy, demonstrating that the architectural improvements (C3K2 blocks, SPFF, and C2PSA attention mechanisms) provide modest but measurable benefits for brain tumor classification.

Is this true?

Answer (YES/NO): NO